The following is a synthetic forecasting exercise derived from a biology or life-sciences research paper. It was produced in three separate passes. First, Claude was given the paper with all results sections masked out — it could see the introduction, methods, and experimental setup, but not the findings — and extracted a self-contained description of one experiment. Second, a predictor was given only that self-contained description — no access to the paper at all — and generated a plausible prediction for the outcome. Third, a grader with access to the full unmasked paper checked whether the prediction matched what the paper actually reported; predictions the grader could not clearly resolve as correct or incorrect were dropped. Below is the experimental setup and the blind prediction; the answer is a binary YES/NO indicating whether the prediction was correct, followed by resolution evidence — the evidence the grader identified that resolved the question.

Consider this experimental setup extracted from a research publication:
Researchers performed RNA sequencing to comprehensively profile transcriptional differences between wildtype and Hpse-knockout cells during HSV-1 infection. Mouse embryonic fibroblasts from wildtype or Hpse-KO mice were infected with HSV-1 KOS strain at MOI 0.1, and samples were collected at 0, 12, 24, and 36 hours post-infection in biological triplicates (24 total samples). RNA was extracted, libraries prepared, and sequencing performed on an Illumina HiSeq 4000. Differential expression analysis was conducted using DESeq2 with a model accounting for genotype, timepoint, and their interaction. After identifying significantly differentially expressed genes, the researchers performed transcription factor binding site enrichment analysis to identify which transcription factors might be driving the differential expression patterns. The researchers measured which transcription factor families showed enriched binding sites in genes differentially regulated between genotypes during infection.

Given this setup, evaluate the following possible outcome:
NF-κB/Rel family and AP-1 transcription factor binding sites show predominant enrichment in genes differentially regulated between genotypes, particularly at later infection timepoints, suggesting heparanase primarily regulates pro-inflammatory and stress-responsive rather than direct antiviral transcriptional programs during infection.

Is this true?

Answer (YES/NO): NO